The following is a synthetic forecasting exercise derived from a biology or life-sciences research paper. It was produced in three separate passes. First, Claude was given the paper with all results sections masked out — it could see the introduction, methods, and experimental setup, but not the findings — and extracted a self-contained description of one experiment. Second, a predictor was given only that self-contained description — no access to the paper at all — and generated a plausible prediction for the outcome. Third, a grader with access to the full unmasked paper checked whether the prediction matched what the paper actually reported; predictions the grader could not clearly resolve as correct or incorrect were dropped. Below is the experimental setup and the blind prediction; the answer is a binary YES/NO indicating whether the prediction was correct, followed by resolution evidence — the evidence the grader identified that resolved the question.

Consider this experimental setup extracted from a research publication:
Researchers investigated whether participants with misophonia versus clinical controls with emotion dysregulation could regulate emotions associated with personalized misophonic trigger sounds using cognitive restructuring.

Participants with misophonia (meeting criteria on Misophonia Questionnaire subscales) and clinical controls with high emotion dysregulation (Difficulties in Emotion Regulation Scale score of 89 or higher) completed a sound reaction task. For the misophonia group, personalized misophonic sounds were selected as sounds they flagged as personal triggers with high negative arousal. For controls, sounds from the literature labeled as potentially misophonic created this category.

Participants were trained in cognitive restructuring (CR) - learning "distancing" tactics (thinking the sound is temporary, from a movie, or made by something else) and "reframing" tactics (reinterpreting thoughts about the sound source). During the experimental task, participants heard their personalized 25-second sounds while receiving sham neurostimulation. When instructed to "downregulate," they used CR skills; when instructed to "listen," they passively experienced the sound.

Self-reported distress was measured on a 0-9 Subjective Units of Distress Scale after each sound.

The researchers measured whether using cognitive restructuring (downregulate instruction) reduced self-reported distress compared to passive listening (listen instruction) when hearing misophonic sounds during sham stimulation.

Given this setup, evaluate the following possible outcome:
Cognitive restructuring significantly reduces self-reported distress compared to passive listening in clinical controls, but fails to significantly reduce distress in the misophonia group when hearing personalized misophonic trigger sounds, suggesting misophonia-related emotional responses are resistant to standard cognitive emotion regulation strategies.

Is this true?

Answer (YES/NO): NO